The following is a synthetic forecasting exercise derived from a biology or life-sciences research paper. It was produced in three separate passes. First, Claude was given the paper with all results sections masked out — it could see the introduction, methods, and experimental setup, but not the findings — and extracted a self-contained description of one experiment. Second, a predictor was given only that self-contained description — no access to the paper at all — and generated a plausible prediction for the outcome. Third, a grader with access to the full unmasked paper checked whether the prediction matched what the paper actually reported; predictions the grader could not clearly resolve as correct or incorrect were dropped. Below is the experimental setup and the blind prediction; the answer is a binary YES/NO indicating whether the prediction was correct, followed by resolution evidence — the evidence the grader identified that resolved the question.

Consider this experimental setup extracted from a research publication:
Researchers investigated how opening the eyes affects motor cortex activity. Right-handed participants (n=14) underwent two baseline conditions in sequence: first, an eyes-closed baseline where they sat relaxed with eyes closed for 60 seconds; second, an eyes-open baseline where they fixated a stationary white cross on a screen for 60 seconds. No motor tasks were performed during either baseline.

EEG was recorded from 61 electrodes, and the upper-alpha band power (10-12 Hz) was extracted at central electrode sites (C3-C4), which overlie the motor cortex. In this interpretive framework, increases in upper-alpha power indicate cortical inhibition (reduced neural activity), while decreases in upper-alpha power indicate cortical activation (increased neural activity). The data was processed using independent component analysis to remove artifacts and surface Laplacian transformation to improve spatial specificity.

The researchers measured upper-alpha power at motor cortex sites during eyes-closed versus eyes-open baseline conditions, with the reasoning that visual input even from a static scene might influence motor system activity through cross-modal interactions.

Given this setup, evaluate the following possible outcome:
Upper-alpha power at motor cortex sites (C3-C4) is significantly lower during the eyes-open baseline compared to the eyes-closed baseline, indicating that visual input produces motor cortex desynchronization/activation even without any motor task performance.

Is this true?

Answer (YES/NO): NO